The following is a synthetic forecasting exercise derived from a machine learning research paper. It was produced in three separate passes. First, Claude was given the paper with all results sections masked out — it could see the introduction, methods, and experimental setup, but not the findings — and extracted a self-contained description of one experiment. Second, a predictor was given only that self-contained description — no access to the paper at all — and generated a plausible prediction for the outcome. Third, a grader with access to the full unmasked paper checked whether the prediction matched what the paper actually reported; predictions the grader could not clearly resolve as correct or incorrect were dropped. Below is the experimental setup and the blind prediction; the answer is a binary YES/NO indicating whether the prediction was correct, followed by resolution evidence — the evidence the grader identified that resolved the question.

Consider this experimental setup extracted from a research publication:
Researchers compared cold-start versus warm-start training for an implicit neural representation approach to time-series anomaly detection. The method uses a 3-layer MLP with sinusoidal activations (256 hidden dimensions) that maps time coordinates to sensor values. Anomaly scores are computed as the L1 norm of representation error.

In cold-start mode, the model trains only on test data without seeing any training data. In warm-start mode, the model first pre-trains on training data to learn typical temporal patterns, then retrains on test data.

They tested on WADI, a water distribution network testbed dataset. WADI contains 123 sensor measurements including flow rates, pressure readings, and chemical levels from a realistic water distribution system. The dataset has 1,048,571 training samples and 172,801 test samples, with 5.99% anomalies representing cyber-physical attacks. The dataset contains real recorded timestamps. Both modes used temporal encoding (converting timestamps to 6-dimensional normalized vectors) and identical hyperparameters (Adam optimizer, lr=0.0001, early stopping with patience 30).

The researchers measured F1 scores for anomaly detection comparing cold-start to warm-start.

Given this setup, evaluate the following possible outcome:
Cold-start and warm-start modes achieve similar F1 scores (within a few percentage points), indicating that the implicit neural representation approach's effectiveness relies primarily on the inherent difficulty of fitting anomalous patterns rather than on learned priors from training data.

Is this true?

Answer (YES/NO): NO